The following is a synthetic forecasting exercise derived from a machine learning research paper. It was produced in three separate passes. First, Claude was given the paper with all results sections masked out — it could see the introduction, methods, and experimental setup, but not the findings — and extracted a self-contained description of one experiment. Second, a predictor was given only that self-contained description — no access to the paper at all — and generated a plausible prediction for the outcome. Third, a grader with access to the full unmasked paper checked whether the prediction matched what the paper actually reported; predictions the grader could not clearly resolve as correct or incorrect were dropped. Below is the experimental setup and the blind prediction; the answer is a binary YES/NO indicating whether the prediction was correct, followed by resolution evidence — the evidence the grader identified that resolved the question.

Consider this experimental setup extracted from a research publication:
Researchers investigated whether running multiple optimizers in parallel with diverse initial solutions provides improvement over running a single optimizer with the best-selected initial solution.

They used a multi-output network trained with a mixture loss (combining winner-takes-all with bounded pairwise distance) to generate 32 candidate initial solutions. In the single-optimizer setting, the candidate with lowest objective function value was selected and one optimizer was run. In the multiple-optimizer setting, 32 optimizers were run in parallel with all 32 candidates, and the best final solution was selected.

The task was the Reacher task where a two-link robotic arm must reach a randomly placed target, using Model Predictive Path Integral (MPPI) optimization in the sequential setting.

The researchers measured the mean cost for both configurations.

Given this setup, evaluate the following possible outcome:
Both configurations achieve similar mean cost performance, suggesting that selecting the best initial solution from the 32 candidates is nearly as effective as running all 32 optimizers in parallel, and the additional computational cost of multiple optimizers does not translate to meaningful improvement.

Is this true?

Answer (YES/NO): NO